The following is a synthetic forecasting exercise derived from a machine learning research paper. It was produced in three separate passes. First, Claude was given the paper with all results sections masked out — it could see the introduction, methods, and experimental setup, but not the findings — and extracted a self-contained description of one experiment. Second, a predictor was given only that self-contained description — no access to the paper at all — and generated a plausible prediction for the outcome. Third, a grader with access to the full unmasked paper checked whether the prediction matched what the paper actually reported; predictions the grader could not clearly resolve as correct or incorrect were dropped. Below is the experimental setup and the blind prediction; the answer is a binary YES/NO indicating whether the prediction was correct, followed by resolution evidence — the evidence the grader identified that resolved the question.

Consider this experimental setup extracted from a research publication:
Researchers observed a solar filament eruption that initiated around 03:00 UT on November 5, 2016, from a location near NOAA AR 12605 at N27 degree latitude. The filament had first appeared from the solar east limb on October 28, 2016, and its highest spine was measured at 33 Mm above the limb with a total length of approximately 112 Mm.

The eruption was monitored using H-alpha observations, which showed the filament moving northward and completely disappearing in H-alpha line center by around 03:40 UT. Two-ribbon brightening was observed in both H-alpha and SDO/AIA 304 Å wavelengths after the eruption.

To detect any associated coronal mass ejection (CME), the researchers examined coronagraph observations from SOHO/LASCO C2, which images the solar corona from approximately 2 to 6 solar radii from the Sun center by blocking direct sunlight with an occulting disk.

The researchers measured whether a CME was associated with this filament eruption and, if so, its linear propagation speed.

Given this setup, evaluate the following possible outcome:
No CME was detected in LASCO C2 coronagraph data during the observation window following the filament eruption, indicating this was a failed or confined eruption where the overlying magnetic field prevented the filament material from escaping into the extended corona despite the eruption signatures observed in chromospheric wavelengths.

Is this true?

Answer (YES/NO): NO